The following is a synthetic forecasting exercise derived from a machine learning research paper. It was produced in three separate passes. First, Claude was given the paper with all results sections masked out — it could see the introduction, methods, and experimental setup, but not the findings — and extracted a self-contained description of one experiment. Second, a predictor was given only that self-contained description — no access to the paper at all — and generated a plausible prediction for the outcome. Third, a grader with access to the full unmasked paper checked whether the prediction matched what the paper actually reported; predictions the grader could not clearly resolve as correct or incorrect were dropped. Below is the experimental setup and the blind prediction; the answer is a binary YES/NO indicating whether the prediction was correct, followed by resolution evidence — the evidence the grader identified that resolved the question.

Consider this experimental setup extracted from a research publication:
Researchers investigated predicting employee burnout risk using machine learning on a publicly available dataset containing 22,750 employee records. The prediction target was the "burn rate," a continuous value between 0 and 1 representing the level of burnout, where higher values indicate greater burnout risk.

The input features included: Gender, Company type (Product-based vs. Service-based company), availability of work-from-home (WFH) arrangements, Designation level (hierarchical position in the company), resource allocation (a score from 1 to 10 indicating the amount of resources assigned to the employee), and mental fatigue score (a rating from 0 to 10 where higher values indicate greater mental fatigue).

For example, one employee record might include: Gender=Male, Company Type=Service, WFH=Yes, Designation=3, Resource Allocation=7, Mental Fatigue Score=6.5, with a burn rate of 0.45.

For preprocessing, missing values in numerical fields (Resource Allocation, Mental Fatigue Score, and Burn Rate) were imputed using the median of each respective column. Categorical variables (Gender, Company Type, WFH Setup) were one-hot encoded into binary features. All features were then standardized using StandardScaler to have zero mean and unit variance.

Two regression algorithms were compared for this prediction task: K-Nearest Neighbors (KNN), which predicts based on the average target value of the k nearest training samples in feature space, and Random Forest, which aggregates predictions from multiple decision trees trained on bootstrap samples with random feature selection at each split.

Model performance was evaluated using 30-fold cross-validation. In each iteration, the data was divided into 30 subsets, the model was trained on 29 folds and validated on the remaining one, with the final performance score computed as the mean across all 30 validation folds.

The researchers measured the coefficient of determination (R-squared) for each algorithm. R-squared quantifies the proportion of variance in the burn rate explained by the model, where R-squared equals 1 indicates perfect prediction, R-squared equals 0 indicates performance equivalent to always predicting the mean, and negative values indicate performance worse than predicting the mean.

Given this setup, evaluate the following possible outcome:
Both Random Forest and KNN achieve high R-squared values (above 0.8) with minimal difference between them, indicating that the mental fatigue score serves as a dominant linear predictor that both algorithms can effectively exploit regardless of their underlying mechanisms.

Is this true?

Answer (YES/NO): YES